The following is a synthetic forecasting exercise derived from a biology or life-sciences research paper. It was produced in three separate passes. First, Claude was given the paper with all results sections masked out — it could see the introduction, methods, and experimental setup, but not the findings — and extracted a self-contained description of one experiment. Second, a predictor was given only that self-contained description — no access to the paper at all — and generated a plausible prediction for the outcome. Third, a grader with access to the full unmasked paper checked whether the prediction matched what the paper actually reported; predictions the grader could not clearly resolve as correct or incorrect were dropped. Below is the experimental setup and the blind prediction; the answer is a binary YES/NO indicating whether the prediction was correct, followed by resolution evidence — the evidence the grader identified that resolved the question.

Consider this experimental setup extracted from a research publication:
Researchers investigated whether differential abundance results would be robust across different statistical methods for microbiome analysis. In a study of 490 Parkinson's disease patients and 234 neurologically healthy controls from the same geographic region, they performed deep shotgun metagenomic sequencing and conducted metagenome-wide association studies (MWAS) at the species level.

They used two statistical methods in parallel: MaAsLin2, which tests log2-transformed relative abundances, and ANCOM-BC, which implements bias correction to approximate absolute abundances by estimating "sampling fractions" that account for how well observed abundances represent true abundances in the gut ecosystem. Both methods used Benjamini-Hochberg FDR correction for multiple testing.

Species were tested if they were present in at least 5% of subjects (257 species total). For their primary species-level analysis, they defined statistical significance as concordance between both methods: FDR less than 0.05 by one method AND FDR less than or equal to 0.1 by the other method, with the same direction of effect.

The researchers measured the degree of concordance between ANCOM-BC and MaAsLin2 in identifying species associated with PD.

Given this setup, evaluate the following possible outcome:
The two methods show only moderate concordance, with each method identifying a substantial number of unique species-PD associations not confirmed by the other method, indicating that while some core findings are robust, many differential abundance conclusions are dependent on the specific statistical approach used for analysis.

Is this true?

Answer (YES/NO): YES